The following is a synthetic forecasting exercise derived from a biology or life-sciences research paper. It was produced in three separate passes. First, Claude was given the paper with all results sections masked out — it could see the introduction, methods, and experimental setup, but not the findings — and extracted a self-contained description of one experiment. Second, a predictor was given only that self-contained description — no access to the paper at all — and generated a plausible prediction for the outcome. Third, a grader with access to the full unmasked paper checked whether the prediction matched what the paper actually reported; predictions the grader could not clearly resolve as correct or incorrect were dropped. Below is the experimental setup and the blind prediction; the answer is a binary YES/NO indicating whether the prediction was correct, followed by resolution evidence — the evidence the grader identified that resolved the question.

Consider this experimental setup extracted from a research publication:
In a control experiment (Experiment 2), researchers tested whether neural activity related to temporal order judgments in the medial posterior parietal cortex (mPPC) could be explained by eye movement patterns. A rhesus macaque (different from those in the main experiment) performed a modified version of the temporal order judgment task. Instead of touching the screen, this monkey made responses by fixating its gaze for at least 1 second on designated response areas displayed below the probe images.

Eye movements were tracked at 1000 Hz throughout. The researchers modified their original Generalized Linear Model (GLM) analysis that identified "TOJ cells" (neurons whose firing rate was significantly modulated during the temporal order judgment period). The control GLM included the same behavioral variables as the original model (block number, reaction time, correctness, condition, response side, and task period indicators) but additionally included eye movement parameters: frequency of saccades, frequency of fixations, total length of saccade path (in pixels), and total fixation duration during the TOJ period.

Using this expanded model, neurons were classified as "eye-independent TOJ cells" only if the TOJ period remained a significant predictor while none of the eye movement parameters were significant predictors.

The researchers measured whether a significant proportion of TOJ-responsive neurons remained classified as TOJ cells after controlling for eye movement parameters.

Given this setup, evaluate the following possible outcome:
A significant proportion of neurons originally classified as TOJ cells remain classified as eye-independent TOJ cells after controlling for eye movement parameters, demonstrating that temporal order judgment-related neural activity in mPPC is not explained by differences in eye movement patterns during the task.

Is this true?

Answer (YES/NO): YES